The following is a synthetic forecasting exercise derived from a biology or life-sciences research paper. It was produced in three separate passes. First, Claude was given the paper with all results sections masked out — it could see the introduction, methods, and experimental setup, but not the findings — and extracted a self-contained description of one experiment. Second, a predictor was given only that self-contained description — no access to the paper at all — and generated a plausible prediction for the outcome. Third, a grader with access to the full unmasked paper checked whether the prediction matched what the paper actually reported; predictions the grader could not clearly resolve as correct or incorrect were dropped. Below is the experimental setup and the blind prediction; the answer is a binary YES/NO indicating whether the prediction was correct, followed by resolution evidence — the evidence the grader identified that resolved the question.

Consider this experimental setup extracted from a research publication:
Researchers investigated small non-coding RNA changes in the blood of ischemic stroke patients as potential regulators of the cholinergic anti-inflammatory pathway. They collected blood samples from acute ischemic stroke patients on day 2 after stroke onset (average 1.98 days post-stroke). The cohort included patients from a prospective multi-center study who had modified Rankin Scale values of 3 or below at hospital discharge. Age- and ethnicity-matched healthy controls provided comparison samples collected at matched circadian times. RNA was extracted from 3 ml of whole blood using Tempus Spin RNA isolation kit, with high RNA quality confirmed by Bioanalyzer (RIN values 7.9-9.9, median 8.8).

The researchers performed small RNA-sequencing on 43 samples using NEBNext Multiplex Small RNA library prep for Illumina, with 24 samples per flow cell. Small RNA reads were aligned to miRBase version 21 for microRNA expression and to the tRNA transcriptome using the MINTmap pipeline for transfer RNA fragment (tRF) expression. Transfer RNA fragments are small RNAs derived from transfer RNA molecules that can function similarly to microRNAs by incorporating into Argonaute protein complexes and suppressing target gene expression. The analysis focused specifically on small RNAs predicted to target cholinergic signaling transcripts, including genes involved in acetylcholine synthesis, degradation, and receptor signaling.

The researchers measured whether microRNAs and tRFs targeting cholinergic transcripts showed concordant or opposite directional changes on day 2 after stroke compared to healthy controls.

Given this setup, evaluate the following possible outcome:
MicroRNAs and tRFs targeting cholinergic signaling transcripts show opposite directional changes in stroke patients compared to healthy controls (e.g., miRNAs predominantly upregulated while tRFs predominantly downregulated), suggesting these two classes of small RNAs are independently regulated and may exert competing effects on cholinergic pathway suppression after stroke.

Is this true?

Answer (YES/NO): NO